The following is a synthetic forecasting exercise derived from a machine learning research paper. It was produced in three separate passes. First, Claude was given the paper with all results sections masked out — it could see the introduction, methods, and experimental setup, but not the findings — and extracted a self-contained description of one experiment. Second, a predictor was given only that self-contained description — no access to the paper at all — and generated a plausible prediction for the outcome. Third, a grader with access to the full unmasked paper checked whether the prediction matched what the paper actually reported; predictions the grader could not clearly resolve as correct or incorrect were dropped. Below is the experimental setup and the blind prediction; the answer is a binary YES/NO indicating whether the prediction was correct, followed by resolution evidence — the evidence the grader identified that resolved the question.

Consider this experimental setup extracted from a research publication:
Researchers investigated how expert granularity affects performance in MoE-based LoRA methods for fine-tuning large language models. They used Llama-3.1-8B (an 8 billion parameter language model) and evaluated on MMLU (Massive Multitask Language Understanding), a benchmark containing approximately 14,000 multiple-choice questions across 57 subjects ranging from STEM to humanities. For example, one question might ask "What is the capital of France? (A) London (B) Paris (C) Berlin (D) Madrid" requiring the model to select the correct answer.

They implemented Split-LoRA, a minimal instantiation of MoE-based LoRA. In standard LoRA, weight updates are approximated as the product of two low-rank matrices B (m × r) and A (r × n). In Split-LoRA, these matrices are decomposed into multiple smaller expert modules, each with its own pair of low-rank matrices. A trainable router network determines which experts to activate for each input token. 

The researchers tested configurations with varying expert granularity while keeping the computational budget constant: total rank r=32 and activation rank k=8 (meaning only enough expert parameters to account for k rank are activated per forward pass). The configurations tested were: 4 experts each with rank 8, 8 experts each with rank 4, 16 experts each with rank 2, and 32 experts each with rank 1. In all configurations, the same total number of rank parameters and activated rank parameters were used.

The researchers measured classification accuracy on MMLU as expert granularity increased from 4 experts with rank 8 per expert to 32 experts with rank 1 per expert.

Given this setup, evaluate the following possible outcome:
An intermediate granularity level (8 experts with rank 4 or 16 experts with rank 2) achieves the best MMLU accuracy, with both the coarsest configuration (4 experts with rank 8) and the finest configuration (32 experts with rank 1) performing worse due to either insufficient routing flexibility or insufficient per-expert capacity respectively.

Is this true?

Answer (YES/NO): NO